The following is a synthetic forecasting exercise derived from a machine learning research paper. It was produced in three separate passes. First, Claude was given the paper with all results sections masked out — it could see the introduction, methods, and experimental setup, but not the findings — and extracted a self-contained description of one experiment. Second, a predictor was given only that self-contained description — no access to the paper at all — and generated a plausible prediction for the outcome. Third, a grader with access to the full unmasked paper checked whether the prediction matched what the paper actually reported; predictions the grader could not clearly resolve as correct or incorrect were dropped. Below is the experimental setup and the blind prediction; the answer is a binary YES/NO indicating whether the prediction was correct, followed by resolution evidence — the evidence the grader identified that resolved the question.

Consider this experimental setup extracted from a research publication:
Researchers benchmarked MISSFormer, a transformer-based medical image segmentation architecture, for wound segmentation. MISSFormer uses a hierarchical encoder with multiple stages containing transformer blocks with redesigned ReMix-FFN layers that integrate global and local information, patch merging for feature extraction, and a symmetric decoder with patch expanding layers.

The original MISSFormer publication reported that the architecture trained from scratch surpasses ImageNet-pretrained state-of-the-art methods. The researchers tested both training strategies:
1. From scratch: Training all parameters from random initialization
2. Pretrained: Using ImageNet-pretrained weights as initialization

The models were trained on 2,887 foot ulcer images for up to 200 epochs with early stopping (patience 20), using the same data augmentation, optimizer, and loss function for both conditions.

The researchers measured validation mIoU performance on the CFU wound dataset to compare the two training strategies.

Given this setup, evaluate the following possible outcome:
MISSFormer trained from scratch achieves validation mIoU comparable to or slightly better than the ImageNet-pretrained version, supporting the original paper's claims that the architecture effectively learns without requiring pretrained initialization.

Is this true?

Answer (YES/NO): NO